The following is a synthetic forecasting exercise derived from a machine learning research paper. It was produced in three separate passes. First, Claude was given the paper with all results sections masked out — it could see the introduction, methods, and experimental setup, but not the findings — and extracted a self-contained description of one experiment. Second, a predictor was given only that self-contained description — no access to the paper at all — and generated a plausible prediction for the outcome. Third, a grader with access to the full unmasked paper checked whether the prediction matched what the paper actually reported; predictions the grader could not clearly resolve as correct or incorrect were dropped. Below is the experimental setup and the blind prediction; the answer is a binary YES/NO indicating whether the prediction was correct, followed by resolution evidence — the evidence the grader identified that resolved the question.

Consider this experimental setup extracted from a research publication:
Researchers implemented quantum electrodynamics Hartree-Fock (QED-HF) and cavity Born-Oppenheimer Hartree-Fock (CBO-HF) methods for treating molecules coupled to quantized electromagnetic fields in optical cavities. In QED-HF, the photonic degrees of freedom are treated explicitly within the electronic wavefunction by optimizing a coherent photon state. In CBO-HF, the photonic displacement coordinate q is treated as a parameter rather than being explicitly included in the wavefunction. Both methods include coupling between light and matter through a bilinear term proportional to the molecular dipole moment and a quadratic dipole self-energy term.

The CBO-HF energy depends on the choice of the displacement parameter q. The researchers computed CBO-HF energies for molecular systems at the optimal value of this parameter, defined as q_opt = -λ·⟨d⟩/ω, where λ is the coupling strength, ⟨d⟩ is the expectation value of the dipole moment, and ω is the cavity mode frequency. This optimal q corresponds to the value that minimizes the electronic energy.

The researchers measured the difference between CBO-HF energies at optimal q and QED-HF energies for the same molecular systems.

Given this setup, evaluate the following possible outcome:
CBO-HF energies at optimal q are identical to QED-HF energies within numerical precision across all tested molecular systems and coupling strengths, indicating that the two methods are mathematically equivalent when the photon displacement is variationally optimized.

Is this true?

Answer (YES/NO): YES